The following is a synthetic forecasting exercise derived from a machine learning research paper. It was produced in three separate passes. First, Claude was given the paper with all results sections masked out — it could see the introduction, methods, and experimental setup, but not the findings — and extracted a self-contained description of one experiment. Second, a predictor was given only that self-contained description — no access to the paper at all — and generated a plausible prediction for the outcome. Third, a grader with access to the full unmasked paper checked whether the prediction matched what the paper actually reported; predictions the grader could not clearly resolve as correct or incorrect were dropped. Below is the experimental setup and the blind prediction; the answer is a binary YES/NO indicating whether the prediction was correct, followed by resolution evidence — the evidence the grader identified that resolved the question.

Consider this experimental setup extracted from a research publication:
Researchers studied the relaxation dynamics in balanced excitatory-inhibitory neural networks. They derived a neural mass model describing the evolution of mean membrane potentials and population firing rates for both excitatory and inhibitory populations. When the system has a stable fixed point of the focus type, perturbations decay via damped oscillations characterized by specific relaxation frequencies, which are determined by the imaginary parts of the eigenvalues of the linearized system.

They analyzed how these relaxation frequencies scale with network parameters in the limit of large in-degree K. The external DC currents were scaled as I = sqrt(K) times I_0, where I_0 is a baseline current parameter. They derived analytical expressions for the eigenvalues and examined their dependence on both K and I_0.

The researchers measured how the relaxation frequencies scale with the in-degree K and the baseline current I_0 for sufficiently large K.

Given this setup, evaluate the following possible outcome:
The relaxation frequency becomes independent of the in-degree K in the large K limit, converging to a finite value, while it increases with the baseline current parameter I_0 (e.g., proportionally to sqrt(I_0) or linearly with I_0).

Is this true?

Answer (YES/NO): NO